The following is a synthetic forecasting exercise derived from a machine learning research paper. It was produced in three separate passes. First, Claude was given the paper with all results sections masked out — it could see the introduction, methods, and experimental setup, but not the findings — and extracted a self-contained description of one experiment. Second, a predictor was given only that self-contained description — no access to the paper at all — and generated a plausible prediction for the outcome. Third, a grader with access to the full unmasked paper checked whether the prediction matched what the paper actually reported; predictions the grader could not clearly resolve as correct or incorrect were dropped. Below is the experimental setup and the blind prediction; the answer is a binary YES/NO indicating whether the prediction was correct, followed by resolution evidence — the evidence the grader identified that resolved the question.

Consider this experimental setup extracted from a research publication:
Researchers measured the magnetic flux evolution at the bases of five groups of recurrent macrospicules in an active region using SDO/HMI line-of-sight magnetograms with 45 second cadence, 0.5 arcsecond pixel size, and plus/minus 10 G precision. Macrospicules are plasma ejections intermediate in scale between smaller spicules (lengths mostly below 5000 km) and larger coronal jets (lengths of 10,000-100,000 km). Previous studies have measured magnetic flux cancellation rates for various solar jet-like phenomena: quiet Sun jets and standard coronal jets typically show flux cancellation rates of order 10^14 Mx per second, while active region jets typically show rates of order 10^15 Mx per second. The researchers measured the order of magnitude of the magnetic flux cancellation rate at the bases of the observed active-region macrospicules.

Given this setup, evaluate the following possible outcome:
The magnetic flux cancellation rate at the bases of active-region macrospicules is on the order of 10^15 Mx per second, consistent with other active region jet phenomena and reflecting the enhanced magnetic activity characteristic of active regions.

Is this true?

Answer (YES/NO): YES